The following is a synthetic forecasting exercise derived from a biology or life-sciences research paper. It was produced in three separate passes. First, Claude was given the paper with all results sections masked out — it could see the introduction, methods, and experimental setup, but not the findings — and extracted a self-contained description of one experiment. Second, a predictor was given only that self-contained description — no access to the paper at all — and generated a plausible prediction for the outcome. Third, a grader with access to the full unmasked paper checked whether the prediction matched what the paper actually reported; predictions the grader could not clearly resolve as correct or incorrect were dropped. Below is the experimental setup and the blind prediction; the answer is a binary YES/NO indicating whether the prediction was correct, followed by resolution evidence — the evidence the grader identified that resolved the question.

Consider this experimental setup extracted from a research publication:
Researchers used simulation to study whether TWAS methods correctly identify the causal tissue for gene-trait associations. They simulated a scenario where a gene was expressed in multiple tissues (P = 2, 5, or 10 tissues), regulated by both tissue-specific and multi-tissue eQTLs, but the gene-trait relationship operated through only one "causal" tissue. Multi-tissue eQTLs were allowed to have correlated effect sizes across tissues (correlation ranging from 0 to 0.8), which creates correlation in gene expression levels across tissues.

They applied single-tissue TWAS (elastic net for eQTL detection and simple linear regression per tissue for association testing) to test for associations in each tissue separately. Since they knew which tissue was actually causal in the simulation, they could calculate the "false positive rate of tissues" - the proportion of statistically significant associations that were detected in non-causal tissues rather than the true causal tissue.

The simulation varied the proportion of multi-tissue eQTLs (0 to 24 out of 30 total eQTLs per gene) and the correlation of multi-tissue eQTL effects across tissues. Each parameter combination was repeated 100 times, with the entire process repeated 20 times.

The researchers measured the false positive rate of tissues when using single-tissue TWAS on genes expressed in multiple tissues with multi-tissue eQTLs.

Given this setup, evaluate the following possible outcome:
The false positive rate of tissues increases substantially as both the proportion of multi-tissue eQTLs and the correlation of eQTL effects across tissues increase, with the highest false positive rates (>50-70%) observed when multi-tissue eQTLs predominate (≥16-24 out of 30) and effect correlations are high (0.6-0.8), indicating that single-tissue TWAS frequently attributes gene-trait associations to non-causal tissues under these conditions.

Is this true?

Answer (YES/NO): YES